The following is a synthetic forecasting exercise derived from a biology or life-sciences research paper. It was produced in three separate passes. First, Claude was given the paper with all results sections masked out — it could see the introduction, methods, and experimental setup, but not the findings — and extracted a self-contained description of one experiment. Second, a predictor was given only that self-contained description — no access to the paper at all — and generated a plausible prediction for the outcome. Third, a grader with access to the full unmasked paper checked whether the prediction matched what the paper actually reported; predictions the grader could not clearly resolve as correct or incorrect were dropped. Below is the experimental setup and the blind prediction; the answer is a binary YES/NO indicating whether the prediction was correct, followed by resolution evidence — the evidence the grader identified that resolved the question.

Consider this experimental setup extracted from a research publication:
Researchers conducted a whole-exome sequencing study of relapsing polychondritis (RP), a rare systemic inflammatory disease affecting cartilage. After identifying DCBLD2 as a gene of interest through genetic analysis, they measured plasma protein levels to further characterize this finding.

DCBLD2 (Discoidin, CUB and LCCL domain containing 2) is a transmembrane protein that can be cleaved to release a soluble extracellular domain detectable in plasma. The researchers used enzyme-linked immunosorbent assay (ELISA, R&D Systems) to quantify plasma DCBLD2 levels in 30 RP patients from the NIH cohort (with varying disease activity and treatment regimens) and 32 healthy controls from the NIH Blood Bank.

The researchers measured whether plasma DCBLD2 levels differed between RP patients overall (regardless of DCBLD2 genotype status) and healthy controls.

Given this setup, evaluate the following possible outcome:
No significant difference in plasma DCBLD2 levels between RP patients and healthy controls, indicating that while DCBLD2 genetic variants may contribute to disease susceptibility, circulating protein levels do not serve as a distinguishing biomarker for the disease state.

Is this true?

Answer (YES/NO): NO